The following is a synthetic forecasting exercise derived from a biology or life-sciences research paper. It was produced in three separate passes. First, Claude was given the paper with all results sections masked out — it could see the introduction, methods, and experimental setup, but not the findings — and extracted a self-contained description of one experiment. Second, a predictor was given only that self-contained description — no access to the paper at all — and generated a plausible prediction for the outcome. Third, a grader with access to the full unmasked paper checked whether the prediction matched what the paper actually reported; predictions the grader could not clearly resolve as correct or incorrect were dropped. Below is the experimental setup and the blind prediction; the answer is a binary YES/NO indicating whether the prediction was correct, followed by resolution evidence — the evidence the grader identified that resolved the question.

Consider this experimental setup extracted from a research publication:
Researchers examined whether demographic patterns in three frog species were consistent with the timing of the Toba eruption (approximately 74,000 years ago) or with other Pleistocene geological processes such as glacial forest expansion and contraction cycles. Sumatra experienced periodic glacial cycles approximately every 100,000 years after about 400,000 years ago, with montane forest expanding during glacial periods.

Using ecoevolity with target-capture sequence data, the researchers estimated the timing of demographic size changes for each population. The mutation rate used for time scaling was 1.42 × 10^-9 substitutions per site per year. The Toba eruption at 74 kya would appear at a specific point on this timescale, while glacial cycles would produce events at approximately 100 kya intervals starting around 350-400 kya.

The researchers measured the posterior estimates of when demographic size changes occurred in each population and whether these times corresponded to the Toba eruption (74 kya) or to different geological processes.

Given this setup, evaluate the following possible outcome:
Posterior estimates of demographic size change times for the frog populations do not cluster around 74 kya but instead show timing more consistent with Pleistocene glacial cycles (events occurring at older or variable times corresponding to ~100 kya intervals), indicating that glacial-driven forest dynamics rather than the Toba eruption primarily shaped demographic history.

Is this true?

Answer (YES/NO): YES